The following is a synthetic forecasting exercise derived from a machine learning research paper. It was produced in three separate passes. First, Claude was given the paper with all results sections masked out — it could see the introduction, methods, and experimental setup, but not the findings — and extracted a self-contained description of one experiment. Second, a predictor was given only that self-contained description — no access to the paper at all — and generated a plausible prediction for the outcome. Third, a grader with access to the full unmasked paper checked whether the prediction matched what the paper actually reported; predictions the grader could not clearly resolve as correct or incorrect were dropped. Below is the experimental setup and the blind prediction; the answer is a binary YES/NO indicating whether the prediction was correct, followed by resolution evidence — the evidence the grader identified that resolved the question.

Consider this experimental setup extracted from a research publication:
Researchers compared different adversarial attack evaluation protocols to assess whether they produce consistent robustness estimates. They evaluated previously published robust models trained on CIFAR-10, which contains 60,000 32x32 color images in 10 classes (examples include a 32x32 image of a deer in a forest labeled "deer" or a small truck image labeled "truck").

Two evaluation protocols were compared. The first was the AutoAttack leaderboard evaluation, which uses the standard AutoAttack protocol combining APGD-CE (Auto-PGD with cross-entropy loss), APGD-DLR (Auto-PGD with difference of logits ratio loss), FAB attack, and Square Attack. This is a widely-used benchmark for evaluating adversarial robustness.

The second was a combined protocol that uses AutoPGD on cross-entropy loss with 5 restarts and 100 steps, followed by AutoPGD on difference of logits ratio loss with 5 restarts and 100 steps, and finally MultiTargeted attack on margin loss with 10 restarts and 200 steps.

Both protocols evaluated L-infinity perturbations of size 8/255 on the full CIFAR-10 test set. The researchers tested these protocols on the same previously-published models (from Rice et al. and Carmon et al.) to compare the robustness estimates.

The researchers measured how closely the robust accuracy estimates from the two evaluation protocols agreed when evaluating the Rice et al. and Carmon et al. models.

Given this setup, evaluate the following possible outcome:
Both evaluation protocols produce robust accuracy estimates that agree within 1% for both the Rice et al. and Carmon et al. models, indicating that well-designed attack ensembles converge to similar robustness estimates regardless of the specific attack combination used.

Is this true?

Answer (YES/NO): YES